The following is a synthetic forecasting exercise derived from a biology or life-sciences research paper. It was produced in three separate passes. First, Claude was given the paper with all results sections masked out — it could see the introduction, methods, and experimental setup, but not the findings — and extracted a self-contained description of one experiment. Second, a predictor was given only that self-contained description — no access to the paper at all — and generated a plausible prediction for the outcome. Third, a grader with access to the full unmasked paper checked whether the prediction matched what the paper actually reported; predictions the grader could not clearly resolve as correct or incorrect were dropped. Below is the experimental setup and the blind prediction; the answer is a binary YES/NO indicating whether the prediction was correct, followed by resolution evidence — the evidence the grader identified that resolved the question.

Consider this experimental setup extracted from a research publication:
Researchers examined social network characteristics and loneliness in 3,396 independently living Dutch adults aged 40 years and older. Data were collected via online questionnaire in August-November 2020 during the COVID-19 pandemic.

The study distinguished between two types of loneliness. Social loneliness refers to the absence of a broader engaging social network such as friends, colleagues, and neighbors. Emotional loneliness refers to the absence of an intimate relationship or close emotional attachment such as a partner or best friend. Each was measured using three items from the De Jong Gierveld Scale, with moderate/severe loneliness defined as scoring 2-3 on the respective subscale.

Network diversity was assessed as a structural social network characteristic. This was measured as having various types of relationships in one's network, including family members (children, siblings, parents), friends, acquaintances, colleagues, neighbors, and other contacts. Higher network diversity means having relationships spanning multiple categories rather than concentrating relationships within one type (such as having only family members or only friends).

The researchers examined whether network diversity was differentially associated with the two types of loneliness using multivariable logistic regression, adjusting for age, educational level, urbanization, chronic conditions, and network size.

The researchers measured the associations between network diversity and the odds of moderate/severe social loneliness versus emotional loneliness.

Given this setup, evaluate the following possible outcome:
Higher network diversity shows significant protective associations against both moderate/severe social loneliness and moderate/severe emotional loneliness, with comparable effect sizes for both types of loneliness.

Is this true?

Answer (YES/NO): NO